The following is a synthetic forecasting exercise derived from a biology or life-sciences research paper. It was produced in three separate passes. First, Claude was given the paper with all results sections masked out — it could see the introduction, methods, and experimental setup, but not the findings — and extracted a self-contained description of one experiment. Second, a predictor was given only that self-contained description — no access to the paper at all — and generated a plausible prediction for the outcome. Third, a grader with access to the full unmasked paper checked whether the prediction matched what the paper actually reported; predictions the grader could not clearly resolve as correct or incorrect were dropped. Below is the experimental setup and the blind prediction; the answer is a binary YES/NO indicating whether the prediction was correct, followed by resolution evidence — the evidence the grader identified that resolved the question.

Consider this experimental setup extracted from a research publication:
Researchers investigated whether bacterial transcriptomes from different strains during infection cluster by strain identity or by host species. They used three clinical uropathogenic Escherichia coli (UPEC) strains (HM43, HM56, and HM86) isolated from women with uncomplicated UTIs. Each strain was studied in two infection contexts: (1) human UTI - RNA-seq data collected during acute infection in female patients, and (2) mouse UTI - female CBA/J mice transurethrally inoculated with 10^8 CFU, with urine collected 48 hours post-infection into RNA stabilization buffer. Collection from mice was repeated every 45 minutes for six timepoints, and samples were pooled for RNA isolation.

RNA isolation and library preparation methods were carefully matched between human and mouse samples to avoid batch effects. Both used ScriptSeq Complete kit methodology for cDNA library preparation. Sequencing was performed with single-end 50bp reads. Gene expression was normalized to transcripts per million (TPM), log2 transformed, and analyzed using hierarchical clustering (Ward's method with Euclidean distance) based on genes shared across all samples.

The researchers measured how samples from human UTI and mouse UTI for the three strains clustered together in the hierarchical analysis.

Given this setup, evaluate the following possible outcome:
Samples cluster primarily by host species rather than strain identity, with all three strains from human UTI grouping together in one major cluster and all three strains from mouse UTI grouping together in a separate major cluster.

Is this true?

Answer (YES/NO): YES